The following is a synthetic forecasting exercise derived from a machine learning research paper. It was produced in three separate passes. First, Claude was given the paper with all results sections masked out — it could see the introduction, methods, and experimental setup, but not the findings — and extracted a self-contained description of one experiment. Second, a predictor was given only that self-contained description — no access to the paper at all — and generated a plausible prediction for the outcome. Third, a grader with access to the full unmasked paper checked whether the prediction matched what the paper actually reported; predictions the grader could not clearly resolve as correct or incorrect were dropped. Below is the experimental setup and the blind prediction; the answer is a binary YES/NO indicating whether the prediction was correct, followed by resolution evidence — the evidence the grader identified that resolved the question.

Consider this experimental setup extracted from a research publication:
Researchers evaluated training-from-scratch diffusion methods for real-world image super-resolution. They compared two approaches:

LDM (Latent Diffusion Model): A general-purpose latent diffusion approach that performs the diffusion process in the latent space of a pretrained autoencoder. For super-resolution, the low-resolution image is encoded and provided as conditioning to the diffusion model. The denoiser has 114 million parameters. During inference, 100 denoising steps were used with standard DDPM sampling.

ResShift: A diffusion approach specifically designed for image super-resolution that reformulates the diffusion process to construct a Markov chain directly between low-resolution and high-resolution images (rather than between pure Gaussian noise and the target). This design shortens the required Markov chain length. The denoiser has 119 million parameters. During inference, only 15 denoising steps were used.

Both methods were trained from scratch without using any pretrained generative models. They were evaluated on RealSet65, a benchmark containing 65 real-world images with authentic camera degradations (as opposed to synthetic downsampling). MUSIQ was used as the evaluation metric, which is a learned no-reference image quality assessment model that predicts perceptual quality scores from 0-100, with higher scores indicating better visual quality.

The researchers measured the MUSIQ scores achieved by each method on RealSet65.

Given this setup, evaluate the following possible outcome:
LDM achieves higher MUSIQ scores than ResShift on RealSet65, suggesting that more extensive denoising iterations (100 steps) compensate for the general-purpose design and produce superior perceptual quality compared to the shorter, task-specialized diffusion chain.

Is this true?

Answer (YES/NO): NO